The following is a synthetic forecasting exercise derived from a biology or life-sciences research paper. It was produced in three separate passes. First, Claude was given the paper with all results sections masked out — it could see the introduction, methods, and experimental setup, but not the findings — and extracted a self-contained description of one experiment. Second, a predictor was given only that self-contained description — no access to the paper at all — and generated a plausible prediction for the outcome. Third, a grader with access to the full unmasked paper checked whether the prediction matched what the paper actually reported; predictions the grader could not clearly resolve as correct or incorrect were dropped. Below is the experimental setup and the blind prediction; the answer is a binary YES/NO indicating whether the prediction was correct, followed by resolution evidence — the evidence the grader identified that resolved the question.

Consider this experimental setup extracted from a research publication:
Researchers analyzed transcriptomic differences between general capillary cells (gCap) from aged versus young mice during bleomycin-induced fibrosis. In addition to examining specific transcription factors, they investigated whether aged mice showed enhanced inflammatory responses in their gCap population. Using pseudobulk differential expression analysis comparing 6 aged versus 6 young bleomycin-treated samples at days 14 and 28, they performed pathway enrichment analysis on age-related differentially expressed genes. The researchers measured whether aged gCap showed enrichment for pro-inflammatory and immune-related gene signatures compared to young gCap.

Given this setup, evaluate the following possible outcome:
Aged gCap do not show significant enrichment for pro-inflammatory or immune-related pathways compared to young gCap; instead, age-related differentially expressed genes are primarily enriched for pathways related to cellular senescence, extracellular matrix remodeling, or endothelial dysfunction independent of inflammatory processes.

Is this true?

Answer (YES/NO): NO